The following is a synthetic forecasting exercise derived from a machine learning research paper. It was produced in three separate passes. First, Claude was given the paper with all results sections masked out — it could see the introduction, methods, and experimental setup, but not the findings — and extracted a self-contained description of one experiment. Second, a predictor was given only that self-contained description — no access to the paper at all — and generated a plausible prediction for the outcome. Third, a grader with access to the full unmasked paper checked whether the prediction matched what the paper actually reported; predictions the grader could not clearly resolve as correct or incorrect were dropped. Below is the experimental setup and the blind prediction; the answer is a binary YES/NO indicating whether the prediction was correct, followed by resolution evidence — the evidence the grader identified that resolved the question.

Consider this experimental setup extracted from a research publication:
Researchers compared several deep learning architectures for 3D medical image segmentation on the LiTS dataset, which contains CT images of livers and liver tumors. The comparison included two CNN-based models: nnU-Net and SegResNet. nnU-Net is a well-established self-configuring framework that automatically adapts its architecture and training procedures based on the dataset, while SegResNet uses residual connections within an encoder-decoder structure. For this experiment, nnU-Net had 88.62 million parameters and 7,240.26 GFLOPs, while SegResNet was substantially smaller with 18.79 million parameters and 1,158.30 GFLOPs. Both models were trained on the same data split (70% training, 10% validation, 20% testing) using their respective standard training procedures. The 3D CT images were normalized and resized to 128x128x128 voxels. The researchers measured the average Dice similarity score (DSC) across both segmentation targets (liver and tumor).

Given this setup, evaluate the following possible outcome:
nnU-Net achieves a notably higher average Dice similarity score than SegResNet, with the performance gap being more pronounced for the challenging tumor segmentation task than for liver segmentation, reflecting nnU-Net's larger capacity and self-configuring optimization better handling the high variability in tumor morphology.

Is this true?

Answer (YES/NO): NO